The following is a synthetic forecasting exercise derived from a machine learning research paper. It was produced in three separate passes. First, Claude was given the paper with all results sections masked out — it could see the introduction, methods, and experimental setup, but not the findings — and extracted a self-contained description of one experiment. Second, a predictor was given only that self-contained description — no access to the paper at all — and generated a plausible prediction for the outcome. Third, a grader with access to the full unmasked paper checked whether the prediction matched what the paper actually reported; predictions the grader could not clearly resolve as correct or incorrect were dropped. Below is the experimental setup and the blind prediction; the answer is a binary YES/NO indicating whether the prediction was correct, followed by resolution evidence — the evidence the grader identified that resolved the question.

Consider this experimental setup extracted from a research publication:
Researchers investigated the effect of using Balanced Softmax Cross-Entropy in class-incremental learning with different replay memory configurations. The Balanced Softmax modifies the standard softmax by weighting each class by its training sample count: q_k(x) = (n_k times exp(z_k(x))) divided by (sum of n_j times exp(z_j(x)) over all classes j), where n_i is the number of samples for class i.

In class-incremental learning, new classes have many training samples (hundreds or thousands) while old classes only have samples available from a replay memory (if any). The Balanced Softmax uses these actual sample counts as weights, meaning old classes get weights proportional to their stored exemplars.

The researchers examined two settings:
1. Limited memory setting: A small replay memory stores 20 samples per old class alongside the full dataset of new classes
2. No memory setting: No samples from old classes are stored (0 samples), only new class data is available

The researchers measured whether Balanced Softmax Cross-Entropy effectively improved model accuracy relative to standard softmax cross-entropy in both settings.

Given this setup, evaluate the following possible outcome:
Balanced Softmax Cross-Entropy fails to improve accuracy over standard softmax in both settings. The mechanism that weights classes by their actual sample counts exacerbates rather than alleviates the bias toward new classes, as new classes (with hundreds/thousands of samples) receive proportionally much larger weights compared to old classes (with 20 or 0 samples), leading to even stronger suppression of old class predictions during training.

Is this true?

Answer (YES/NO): NO